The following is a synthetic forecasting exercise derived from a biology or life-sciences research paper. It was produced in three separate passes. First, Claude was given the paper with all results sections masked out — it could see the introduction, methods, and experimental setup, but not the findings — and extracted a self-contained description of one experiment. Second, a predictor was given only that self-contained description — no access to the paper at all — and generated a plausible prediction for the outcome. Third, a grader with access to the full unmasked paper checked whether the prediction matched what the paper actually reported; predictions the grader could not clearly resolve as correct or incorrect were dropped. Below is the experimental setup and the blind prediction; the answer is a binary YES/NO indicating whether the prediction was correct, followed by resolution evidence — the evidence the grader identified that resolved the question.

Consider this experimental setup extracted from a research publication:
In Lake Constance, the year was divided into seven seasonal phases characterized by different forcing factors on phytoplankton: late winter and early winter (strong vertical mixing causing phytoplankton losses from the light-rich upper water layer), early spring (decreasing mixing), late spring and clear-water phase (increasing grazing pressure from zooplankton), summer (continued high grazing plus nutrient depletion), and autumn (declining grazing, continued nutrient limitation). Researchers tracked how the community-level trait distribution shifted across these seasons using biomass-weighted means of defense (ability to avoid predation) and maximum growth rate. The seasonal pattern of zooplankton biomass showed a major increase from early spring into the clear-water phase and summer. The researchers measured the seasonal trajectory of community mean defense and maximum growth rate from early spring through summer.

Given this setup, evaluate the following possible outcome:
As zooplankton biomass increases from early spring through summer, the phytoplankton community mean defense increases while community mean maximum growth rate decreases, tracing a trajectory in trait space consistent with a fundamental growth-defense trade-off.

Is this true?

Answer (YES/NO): NO